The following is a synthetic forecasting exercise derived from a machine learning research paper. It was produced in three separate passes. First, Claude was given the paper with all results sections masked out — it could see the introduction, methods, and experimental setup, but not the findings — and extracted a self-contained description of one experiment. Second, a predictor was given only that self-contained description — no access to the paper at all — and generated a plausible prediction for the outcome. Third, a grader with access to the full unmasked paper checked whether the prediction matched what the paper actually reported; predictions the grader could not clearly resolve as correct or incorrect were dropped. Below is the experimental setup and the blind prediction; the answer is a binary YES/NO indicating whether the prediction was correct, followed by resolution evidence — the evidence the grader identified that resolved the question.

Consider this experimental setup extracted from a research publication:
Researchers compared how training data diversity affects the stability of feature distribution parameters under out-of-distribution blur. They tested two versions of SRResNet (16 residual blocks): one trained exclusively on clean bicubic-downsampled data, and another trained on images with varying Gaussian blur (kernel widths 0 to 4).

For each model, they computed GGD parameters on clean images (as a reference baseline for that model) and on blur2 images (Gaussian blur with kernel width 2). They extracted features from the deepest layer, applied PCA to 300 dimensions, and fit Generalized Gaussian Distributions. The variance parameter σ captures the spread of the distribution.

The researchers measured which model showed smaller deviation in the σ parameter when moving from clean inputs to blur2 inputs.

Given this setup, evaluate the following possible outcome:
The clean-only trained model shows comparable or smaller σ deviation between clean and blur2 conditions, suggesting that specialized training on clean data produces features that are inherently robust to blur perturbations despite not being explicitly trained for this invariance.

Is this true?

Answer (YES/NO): NO